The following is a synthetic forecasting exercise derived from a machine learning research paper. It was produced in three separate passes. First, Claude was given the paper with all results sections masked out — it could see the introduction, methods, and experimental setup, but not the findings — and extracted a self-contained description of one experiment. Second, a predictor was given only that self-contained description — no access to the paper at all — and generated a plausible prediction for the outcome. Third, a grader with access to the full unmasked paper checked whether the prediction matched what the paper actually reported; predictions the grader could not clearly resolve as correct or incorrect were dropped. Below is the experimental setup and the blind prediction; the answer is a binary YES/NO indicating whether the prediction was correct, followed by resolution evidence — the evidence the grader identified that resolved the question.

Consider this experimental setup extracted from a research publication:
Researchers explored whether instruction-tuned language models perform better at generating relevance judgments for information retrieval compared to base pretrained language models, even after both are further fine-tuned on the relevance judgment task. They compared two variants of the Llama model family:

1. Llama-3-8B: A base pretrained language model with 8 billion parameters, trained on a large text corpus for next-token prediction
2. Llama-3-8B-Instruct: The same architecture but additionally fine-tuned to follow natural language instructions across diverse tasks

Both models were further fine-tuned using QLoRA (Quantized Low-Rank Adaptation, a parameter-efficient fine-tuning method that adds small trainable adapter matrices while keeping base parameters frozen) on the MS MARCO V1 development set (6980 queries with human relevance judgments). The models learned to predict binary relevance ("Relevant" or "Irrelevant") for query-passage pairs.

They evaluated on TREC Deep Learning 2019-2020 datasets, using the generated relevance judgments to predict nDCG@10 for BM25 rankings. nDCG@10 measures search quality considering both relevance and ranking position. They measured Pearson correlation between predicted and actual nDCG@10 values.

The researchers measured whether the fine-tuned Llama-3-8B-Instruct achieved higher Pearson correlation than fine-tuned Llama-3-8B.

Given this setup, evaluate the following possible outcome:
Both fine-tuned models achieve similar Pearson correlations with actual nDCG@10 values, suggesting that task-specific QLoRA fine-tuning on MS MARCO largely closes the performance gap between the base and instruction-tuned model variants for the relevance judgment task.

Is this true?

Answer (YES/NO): NO